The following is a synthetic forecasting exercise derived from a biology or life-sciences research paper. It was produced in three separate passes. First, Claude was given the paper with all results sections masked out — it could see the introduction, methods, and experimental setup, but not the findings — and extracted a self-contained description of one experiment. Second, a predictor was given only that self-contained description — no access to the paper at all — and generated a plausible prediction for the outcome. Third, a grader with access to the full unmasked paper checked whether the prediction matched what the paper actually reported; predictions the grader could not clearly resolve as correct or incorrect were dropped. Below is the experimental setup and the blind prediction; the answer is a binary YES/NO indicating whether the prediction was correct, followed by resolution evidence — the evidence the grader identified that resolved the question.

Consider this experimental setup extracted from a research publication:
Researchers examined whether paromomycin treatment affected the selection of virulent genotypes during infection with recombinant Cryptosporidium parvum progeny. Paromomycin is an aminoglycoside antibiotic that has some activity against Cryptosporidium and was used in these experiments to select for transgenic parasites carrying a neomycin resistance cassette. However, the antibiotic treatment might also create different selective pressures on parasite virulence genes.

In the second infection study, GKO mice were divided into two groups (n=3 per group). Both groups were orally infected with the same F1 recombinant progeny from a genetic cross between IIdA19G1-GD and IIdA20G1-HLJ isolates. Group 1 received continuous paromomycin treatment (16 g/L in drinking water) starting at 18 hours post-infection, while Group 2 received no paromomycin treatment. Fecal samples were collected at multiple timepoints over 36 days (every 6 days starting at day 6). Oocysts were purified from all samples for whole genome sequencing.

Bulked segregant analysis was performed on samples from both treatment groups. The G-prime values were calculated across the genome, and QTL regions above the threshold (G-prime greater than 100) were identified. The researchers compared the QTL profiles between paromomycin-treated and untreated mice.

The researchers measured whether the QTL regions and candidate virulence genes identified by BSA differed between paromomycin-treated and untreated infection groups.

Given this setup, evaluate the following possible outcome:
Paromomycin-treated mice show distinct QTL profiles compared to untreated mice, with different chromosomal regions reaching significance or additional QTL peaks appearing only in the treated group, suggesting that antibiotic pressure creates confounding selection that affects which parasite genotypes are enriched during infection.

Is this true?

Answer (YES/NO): NO